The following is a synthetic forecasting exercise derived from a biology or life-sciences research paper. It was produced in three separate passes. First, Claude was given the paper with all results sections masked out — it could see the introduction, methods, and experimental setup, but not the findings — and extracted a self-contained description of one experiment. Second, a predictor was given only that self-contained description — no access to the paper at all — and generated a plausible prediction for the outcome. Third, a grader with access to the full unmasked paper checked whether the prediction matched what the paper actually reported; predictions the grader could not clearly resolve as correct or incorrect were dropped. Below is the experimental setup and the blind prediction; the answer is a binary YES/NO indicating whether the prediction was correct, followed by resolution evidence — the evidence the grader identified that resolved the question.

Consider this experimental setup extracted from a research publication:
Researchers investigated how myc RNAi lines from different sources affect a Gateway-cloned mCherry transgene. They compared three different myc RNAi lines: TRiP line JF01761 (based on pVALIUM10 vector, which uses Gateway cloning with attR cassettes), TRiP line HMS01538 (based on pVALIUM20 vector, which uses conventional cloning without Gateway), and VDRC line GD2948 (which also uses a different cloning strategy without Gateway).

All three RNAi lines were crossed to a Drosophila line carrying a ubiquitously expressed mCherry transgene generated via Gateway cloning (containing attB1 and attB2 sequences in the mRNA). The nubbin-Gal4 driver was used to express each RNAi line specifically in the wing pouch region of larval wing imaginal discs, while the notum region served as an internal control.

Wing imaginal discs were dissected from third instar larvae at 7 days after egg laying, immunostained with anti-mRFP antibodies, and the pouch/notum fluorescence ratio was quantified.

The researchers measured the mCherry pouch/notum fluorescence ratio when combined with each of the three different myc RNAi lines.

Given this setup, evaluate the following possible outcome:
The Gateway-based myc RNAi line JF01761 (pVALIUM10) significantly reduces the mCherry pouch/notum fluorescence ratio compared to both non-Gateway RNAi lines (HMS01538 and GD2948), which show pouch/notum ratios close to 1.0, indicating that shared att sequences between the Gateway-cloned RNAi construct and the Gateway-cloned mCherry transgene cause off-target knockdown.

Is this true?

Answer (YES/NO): NO